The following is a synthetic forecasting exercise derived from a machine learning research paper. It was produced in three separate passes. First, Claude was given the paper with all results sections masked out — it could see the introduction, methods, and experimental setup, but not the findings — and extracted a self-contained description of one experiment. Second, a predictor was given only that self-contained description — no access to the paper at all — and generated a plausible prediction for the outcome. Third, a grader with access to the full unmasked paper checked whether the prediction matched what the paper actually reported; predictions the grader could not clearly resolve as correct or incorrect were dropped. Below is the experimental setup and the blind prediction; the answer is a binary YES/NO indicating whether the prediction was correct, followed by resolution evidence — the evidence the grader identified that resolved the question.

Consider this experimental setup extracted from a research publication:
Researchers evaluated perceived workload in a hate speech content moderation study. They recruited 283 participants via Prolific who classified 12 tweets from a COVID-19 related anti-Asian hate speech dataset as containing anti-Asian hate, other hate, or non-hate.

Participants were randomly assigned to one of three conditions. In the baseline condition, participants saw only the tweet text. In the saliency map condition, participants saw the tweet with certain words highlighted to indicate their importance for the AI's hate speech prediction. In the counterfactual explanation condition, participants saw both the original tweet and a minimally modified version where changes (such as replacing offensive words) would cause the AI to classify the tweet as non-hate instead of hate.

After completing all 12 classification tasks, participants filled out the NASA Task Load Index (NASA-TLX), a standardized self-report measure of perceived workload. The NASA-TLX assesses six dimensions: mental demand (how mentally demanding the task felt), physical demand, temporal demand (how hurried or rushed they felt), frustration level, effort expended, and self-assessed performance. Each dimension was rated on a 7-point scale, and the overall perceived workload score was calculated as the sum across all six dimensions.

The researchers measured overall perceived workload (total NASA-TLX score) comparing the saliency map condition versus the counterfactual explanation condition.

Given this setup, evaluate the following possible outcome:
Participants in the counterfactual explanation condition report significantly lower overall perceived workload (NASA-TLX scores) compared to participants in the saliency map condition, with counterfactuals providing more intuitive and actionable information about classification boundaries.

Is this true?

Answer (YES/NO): NO